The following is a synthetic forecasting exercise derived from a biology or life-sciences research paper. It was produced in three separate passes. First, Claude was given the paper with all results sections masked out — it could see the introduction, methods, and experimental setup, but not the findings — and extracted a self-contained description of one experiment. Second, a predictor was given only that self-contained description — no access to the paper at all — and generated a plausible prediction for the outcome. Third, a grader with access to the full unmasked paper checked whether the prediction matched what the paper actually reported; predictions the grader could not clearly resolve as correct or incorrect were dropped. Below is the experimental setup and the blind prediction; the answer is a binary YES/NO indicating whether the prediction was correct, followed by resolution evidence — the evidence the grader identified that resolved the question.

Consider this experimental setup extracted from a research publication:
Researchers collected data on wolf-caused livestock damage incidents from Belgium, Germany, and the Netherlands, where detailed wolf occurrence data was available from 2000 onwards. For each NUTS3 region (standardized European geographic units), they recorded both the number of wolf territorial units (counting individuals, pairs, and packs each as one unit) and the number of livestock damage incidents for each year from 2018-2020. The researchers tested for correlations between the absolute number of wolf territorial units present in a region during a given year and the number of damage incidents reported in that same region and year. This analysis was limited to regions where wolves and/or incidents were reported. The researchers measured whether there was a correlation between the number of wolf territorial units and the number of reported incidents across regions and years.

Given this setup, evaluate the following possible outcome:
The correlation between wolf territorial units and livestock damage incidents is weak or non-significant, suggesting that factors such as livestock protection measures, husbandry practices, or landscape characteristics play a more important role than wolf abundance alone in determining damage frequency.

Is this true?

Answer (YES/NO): NO